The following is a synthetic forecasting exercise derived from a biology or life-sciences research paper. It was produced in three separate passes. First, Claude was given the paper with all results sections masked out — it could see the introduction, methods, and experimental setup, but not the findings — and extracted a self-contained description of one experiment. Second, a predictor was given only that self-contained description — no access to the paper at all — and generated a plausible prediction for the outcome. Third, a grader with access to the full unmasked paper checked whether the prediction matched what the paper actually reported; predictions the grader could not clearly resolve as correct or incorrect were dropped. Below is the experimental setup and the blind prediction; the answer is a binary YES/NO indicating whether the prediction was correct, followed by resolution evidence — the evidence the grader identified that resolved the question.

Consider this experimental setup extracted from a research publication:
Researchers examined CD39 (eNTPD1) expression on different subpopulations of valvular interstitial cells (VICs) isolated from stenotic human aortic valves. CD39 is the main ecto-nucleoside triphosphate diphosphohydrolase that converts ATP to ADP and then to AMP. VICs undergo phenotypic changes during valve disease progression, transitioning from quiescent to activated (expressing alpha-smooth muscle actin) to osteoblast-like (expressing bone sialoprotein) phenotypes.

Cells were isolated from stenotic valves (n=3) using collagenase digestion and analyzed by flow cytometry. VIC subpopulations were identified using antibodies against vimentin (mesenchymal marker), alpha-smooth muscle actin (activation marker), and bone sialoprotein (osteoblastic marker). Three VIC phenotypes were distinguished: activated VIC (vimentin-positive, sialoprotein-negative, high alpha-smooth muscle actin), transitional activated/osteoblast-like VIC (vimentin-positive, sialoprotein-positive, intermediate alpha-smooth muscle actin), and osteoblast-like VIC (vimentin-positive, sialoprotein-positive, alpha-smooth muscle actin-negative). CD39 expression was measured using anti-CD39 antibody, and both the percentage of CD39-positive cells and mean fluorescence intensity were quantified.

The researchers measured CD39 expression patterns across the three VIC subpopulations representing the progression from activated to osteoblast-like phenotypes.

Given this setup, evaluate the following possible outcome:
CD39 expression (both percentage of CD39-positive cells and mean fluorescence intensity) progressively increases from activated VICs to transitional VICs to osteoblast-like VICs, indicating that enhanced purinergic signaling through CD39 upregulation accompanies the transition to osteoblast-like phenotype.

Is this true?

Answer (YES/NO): NO